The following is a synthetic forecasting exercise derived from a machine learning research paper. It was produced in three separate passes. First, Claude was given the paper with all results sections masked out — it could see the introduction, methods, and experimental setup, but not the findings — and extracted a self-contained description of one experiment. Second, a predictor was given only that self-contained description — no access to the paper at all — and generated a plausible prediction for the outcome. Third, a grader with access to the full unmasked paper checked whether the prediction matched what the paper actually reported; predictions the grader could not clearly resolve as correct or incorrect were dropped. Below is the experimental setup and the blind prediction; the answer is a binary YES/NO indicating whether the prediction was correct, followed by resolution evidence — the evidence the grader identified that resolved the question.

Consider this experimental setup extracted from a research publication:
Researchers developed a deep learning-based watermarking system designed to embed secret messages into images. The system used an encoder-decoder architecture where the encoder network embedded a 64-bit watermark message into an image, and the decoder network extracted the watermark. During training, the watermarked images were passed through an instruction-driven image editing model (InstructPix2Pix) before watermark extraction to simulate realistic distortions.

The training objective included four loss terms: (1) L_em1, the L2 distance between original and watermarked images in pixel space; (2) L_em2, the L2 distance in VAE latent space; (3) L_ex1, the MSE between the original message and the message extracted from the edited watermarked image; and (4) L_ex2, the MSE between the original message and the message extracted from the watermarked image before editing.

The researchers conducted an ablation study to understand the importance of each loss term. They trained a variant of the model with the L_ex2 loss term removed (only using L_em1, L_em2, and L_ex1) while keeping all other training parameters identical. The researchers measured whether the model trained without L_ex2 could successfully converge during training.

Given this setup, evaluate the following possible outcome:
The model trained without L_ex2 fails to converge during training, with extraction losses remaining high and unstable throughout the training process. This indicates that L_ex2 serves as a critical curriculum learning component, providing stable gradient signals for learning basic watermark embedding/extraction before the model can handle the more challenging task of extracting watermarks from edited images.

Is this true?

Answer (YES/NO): YES